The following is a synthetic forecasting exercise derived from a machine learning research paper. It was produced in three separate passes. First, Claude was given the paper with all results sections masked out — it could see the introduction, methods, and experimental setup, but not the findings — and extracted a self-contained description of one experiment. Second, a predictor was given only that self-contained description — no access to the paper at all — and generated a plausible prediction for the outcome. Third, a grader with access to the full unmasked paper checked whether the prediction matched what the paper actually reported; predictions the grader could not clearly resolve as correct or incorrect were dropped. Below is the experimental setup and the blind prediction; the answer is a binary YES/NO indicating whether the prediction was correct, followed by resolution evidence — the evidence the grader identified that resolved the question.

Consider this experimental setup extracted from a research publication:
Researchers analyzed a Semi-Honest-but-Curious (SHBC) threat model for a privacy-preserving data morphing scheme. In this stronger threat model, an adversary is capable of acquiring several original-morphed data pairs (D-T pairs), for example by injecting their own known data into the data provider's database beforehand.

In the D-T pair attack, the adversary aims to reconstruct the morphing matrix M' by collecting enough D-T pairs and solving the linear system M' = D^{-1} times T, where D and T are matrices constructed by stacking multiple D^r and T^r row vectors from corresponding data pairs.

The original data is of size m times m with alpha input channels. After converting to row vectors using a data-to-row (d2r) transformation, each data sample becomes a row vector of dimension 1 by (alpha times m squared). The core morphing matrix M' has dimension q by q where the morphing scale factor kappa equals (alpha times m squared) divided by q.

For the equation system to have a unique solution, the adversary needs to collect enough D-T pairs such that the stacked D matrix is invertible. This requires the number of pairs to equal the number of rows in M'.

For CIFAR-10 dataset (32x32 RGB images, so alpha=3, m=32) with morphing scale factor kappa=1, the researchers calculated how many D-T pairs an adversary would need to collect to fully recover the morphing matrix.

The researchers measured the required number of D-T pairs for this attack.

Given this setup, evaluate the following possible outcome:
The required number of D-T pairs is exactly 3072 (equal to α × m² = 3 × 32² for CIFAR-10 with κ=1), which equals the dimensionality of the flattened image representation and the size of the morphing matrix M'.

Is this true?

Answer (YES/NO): NO